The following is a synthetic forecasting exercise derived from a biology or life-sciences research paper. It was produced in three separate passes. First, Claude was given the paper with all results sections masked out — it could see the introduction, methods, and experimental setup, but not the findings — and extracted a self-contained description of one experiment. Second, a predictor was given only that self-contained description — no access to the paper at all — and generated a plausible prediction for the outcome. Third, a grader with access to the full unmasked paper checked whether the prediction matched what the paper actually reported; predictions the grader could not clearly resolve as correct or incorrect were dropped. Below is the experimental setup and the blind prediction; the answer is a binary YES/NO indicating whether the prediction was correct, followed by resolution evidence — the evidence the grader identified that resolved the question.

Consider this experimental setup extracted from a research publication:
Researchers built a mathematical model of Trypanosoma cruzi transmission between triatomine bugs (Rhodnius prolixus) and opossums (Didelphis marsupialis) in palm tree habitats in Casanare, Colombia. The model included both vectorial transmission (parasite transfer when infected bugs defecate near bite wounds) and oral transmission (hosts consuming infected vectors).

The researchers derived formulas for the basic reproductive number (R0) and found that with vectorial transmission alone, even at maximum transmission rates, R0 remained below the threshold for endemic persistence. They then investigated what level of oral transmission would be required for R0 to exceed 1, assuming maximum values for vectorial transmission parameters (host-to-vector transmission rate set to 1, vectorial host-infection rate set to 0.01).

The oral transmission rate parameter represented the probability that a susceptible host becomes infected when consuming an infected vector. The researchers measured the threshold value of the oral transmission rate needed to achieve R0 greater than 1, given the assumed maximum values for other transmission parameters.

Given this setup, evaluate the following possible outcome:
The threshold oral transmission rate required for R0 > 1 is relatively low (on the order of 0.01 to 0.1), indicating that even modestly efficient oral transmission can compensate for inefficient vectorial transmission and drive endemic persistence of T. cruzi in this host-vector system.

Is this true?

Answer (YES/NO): YES